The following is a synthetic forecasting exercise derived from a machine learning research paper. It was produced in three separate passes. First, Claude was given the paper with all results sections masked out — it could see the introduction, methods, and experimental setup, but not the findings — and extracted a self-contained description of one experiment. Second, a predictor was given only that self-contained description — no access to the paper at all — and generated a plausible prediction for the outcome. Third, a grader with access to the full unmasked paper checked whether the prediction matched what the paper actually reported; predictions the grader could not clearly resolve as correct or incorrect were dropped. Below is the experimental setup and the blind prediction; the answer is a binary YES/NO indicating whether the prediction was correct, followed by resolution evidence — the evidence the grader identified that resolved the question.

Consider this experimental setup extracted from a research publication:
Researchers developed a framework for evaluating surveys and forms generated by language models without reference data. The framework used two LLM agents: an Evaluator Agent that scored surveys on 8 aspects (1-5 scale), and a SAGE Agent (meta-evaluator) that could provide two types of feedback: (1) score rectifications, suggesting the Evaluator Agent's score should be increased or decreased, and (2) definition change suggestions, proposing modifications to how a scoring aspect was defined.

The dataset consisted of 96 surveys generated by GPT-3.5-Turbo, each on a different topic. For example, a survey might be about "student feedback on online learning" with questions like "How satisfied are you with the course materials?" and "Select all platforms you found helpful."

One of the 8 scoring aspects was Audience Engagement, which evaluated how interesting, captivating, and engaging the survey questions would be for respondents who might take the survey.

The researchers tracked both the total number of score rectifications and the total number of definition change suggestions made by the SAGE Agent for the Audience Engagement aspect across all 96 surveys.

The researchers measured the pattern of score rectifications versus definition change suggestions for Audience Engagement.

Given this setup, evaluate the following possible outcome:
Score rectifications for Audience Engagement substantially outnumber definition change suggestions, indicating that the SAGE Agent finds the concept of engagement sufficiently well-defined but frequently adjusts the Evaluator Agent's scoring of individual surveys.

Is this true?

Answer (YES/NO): YES